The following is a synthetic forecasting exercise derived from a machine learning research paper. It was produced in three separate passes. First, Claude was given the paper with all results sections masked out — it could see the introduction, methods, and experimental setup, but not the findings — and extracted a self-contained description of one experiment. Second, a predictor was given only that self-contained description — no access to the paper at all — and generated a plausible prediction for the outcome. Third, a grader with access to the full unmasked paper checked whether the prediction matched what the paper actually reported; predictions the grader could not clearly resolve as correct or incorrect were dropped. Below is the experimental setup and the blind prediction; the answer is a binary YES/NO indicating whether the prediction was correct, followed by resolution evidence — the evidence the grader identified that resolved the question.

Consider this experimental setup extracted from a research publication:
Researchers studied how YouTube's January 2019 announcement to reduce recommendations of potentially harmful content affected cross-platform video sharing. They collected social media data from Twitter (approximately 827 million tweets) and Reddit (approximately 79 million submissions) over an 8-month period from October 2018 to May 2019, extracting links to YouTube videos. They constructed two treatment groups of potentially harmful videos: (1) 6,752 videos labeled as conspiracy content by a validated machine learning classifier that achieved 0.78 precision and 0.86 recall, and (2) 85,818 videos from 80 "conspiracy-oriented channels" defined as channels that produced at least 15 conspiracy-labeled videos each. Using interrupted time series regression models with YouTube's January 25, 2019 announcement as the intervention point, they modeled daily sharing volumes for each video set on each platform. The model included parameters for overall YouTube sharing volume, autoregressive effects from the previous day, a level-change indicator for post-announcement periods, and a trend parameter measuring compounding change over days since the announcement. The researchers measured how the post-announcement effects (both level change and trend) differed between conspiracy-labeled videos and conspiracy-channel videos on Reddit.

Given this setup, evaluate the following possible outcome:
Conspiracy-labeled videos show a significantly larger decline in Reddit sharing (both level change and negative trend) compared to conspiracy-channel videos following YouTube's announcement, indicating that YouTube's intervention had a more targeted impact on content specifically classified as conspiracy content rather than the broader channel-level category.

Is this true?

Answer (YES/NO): NO